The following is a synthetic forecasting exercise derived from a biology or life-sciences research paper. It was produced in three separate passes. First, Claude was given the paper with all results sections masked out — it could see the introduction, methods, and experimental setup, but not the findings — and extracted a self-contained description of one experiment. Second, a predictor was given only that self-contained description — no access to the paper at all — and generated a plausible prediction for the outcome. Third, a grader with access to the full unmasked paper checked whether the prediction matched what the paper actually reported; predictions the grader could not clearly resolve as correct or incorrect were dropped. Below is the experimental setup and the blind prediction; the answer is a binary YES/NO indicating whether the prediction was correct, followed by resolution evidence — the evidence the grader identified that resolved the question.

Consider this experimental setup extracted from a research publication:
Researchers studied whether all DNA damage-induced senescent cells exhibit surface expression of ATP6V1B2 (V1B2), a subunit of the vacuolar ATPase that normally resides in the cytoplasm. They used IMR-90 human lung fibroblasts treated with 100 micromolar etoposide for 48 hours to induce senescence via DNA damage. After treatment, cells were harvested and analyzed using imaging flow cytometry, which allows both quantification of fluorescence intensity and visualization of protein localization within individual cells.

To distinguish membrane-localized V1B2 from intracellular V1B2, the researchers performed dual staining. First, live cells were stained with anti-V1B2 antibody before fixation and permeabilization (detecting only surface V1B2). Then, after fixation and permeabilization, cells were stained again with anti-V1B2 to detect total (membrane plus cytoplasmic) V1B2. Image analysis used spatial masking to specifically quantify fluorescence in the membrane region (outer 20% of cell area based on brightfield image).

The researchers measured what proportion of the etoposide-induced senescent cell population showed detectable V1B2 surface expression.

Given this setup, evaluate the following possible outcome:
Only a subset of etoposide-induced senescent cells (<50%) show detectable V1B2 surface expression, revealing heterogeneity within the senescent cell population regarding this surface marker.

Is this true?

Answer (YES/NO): YES